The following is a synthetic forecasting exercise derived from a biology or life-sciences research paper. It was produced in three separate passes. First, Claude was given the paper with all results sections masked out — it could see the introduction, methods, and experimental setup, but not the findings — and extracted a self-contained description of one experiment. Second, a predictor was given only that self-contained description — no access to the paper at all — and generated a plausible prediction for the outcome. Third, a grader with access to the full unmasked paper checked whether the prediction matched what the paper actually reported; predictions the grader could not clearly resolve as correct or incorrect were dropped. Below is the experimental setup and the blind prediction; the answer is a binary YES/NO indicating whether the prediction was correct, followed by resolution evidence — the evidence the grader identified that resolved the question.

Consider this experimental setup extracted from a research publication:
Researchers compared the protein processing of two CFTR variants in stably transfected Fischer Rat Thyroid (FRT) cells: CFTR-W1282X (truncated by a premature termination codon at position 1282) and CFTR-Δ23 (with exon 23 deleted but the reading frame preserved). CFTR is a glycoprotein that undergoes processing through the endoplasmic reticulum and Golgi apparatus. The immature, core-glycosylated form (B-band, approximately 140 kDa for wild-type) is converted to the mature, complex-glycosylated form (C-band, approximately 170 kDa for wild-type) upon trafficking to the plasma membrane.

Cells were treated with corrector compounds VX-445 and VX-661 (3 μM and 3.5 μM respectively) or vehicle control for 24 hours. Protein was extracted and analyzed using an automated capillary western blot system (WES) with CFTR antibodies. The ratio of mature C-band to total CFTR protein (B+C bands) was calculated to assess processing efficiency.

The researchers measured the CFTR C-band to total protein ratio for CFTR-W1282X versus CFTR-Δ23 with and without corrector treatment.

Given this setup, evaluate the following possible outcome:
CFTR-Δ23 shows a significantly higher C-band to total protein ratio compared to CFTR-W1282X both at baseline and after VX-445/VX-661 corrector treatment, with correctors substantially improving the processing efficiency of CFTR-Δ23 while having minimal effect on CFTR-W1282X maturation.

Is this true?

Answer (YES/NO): NO